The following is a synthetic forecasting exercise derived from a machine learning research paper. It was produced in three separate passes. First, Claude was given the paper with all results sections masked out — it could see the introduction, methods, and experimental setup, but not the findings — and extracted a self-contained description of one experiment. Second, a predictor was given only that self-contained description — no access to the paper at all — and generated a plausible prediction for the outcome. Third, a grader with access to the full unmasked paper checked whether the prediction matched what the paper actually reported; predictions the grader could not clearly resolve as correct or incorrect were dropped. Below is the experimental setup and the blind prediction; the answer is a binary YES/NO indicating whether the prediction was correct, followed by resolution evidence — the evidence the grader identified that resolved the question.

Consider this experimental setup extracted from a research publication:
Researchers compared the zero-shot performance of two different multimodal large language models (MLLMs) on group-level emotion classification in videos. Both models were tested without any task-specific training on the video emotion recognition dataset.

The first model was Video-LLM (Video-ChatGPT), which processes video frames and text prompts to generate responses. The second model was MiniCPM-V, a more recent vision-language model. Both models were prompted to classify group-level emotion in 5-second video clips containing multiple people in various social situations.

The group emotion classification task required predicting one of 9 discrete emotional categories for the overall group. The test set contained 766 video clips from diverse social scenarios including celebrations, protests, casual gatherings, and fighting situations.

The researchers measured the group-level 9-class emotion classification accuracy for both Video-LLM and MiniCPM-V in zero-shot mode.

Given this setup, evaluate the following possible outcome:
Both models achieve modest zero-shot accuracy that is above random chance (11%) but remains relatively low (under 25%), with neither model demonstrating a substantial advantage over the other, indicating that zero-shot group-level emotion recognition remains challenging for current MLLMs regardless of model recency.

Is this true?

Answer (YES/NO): NO